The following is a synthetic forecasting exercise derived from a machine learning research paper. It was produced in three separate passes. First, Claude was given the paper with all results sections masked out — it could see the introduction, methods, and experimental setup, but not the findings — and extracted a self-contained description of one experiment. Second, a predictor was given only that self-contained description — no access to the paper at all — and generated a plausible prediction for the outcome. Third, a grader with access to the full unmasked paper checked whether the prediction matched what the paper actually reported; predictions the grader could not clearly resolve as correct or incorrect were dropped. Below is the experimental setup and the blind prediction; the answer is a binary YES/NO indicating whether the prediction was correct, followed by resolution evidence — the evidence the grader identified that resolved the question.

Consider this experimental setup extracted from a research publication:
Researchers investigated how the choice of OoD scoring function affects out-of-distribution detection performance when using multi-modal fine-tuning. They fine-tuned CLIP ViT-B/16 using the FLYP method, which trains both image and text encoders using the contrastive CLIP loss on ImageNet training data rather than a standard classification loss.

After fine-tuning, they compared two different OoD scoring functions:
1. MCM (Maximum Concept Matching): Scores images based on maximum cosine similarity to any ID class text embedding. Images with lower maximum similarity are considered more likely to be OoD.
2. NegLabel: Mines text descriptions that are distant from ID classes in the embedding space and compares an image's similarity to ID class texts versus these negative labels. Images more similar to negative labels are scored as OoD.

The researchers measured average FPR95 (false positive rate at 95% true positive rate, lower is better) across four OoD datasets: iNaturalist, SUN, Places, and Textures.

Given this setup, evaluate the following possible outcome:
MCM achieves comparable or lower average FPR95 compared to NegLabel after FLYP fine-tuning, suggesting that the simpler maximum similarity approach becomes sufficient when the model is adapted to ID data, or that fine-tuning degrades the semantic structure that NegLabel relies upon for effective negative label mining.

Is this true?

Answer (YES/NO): NO